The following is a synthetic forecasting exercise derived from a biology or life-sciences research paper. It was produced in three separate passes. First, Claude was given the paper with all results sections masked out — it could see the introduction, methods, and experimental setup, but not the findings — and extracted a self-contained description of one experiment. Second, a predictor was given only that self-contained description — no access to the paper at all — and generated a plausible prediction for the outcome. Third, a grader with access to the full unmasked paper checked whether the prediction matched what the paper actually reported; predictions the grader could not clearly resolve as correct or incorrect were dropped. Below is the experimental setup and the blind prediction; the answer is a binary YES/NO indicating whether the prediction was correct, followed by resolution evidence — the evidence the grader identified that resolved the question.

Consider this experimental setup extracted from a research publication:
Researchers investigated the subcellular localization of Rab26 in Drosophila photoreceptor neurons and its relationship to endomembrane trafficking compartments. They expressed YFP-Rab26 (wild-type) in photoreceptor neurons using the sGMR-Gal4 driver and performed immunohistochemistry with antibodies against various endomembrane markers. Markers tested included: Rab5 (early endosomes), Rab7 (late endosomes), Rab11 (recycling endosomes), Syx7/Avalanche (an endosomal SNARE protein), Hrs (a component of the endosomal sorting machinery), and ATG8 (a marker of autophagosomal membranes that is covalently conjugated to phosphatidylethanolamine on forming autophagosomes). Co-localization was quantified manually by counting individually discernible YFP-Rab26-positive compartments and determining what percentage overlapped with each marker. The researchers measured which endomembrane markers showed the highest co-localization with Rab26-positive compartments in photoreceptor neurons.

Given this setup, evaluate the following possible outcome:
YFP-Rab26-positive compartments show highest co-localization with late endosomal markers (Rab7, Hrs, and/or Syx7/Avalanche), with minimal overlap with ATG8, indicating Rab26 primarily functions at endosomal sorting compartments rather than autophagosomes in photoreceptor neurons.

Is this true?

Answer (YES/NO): NO